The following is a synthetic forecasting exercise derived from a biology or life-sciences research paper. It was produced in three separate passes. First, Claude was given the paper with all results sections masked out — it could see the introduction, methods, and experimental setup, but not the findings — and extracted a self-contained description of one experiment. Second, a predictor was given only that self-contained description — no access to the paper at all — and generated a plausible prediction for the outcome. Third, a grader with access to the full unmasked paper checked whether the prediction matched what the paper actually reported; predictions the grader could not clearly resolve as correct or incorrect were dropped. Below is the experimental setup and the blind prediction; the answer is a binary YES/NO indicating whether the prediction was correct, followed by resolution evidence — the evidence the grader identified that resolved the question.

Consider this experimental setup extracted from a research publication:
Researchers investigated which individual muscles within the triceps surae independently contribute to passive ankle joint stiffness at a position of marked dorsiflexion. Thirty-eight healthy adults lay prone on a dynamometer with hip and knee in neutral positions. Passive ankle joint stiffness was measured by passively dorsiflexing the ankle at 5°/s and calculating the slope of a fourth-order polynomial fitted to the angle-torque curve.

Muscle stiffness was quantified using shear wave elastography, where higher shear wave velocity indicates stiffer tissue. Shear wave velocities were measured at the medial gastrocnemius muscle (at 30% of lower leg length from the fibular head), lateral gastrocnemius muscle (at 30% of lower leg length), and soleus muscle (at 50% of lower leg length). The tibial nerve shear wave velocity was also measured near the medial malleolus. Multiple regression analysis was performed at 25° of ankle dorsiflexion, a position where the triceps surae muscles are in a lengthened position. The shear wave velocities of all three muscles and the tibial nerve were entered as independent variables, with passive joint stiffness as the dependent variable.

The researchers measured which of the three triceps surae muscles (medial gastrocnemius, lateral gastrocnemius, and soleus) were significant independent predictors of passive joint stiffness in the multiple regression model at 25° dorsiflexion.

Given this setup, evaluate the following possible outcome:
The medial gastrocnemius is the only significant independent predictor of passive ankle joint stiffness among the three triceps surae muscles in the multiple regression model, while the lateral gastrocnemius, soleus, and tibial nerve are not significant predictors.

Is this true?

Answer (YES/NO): NO